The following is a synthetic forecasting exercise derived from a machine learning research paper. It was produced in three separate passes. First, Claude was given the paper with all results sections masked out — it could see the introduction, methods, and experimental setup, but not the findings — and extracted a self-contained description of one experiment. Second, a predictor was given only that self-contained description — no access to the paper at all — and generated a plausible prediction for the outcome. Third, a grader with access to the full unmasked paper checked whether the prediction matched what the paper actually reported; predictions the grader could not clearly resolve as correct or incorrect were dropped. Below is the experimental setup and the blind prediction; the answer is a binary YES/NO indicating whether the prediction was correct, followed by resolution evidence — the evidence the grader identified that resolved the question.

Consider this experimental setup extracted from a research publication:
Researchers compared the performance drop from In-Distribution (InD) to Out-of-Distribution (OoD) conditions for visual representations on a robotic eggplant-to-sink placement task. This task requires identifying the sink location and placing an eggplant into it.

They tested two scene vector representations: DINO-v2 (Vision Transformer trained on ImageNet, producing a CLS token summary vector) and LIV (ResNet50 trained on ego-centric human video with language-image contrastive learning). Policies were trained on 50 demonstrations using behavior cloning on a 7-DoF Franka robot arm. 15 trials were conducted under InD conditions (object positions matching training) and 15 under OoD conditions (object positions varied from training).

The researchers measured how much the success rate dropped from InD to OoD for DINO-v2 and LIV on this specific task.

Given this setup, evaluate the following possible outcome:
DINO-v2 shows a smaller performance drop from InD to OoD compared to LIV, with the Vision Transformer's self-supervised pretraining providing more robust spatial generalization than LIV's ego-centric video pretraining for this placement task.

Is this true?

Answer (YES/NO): YES